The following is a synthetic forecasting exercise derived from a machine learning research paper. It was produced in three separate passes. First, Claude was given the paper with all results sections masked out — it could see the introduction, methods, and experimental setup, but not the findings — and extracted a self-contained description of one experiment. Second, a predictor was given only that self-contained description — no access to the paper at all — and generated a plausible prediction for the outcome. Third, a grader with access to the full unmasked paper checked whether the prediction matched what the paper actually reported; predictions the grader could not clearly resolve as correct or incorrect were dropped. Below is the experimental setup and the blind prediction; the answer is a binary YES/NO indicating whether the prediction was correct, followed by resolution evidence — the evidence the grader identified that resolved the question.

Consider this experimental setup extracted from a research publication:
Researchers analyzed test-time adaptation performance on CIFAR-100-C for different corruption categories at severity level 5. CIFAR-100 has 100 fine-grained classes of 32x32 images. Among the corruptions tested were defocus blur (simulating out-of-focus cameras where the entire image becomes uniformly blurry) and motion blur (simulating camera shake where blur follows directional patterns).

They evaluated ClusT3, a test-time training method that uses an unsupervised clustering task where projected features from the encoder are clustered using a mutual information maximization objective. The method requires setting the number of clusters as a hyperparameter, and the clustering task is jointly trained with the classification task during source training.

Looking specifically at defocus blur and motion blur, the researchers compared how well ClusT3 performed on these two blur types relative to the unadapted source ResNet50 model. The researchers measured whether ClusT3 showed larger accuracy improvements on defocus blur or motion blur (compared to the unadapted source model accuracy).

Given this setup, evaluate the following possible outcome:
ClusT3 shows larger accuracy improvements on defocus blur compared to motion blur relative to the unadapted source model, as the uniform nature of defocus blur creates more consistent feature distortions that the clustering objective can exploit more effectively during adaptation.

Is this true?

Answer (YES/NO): YES